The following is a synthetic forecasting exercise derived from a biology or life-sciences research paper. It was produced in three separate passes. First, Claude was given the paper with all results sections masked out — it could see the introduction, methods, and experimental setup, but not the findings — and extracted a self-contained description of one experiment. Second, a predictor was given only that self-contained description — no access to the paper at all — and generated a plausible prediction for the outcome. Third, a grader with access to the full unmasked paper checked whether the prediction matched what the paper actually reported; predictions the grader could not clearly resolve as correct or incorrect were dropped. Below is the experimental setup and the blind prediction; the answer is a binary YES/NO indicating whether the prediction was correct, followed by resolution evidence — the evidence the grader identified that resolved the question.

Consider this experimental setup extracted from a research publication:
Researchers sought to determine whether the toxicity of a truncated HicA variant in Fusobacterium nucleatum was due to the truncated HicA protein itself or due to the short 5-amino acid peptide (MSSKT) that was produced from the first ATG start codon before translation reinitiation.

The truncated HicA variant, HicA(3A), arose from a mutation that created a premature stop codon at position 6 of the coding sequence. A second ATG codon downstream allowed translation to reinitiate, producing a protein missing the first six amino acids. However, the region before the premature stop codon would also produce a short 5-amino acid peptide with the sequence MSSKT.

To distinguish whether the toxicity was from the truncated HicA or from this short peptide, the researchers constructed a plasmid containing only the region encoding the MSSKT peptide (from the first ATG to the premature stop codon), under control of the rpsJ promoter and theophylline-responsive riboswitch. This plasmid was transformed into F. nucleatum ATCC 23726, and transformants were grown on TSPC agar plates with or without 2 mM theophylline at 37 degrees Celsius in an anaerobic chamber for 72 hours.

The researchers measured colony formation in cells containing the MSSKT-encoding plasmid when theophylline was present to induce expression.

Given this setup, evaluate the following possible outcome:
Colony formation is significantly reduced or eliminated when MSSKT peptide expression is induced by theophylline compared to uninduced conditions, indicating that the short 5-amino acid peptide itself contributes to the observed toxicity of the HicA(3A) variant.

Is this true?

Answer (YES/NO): NO